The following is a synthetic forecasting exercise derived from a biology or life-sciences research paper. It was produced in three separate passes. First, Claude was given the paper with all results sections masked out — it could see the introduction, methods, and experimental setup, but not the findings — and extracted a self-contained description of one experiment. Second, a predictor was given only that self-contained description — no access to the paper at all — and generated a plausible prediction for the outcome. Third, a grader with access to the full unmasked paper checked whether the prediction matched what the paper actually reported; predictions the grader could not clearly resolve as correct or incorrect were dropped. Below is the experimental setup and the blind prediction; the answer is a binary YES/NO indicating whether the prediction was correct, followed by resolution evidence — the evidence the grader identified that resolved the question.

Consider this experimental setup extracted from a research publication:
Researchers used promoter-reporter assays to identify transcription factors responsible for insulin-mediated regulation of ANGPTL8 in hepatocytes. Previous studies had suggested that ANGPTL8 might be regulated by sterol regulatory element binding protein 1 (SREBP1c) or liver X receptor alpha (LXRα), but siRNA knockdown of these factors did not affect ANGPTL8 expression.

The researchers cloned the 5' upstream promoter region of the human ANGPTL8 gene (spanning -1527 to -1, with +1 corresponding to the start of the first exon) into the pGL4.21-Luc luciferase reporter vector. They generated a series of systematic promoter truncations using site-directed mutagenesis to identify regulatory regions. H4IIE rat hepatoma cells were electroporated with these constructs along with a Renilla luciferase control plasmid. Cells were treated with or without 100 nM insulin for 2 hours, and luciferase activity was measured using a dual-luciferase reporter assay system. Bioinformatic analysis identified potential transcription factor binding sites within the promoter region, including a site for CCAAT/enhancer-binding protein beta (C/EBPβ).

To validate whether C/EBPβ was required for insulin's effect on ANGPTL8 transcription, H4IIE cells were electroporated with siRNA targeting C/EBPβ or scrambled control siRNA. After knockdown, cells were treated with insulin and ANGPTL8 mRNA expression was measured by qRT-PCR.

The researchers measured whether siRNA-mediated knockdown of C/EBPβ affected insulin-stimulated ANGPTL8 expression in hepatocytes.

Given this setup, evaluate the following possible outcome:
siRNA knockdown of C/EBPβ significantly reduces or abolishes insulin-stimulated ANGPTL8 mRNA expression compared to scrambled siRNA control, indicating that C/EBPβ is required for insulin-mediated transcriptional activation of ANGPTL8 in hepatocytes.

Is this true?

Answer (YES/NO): YES